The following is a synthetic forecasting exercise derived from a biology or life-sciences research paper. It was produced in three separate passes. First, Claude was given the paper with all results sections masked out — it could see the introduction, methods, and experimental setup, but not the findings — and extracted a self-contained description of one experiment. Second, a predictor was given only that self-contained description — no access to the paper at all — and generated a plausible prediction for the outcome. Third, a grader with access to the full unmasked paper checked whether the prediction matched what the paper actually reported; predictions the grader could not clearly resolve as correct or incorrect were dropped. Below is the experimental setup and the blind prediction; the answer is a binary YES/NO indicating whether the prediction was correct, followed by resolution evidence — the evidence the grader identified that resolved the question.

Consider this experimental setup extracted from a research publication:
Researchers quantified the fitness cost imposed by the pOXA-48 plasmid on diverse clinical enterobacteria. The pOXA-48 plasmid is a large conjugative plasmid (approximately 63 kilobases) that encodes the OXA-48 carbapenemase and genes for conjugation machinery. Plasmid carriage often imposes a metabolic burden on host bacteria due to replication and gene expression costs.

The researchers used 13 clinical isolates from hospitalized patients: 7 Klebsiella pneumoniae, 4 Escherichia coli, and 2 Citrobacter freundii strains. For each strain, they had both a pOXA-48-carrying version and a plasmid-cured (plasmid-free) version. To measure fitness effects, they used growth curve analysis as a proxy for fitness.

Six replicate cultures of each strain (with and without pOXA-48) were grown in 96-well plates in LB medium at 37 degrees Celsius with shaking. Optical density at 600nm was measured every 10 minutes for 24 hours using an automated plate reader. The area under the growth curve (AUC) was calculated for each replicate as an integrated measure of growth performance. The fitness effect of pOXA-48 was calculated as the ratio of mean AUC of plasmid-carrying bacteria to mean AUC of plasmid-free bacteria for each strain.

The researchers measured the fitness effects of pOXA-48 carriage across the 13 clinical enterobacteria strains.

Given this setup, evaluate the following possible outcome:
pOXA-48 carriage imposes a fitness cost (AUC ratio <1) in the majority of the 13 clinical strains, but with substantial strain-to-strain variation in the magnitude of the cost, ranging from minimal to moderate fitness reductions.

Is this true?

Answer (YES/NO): NO